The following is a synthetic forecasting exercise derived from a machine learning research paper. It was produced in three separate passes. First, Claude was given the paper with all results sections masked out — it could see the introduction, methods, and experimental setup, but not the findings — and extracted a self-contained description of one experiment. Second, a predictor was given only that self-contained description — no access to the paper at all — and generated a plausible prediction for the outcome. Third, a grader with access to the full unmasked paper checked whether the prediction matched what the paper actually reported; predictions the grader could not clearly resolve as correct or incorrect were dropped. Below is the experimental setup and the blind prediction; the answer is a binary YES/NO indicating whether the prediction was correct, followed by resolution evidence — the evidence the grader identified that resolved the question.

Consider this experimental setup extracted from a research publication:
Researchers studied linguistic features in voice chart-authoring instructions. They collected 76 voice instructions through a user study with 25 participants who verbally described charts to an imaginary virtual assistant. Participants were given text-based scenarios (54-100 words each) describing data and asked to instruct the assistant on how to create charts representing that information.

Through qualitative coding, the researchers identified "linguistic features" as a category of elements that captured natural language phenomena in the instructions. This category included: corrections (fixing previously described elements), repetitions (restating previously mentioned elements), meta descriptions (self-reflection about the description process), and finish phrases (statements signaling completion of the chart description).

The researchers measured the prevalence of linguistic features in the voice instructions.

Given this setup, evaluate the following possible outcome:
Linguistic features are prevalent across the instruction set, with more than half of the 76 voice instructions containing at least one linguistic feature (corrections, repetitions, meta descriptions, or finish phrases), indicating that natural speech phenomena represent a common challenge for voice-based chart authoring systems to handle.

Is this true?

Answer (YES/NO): YES